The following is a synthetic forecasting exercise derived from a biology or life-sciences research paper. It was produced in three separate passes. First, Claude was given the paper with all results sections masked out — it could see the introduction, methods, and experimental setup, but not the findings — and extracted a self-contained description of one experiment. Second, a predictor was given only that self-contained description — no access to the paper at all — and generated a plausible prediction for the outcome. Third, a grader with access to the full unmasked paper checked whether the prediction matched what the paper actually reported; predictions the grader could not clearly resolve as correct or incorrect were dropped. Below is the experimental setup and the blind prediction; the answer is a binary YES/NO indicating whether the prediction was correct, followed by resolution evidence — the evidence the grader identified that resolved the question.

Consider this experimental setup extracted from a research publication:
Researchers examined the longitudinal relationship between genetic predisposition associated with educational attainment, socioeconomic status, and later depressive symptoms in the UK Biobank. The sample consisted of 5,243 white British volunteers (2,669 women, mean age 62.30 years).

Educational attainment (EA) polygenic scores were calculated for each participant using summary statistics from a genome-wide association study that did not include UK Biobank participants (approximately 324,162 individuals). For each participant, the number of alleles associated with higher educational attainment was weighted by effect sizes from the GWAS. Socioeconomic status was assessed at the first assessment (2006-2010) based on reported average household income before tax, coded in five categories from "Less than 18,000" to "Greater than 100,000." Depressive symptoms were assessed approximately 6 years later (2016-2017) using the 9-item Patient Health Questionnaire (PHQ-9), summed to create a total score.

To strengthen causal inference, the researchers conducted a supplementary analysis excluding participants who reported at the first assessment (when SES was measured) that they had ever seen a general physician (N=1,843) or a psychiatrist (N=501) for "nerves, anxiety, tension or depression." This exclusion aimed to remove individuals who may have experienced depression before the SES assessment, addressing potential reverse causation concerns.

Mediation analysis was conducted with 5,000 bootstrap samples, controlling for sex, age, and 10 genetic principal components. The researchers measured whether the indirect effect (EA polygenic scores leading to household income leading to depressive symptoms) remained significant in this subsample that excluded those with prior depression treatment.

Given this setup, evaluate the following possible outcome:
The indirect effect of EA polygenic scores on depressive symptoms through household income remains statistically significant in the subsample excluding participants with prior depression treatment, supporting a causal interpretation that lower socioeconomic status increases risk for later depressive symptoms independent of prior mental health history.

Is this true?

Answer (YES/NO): YES